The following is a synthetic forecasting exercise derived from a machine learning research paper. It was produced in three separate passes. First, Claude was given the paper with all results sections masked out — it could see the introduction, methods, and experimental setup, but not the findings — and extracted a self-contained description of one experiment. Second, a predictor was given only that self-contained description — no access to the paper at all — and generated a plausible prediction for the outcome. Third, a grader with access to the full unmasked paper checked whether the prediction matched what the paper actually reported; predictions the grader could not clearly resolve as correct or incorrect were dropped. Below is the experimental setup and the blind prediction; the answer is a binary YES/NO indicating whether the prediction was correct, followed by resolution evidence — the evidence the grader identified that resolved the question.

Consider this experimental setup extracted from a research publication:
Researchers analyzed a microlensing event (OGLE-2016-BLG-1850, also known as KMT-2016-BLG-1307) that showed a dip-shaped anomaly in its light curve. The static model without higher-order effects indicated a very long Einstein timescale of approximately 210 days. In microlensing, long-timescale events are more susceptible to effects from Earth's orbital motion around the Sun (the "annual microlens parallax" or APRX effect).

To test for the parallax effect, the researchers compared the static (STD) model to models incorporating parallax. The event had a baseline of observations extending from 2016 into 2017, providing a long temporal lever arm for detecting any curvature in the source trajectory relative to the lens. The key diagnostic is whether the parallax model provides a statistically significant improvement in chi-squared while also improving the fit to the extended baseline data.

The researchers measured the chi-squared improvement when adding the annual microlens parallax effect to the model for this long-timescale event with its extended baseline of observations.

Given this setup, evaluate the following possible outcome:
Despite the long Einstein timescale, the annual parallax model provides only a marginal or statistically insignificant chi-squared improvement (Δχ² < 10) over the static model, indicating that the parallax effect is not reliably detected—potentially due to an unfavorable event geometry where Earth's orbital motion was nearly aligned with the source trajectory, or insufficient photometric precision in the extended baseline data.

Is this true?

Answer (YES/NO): NO